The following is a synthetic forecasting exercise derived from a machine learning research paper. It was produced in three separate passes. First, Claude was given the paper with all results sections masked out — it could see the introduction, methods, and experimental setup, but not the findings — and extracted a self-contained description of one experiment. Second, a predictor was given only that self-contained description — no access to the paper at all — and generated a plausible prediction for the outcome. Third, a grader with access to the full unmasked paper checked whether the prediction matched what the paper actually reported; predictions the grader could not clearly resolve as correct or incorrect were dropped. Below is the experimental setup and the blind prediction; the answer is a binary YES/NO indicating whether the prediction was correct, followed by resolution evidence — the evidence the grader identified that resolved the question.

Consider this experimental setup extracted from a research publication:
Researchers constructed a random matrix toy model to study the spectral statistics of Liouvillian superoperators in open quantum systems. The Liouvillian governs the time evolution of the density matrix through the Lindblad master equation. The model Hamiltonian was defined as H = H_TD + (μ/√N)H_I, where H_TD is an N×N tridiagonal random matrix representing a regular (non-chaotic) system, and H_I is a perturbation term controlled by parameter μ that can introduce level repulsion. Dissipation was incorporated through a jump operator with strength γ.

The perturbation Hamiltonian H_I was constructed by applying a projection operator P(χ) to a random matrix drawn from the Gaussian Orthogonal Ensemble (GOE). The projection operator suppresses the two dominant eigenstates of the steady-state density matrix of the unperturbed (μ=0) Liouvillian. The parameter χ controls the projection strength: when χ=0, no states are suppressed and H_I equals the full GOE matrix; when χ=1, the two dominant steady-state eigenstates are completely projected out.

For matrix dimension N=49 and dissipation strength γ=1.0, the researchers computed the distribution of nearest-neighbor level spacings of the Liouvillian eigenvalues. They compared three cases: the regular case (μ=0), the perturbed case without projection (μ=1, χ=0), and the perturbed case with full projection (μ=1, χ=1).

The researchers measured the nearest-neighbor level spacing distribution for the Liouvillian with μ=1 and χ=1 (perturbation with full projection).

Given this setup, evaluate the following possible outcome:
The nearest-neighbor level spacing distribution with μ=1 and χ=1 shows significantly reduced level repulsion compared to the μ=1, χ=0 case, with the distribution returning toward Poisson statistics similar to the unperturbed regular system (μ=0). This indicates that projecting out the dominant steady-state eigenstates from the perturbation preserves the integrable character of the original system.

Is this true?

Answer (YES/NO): NO